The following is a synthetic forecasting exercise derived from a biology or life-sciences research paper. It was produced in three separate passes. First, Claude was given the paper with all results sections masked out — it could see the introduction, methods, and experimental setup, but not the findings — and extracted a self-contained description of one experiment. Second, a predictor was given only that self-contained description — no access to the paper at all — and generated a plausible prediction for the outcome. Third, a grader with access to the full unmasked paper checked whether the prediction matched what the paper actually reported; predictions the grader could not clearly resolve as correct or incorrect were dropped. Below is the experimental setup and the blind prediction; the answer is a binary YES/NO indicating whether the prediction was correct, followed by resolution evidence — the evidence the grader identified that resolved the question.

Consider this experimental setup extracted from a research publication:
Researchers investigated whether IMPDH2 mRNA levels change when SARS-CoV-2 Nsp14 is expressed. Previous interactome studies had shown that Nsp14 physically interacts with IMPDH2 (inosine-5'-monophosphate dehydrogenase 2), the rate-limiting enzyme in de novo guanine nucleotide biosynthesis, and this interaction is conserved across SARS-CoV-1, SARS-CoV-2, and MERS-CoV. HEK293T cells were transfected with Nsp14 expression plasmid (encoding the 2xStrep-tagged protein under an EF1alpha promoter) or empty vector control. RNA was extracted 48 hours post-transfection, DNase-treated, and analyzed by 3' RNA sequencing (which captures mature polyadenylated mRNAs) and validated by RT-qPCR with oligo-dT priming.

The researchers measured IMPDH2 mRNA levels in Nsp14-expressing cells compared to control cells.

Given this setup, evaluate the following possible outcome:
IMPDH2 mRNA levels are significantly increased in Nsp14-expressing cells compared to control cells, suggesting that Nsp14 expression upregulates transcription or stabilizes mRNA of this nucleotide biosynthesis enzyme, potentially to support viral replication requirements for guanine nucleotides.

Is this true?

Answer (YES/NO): NO